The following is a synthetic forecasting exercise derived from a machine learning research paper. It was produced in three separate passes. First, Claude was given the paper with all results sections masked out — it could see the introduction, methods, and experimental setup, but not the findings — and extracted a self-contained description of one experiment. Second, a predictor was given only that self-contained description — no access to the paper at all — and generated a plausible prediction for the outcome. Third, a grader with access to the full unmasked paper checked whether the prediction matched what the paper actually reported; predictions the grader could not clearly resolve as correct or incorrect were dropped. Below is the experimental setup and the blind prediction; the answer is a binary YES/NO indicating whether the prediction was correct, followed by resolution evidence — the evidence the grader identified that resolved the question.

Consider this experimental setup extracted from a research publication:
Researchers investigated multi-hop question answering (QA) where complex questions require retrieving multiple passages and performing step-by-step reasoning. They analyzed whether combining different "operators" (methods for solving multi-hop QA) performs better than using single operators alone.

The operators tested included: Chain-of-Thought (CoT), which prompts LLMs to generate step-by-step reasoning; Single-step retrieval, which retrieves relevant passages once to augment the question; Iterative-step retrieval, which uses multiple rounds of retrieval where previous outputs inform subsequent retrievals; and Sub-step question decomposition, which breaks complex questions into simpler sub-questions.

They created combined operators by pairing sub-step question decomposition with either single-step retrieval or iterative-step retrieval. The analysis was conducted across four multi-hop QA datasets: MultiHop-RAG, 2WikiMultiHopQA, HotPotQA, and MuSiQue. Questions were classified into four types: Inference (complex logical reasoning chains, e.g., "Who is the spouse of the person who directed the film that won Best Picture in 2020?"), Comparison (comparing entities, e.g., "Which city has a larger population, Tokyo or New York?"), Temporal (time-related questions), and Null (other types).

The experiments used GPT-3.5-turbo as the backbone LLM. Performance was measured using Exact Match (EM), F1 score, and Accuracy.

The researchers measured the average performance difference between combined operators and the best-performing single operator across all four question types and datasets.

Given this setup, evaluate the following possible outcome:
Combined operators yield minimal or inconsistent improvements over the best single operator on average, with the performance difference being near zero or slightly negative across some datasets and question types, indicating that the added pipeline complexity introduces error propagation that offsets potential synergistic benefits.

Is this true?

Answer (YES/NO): NO